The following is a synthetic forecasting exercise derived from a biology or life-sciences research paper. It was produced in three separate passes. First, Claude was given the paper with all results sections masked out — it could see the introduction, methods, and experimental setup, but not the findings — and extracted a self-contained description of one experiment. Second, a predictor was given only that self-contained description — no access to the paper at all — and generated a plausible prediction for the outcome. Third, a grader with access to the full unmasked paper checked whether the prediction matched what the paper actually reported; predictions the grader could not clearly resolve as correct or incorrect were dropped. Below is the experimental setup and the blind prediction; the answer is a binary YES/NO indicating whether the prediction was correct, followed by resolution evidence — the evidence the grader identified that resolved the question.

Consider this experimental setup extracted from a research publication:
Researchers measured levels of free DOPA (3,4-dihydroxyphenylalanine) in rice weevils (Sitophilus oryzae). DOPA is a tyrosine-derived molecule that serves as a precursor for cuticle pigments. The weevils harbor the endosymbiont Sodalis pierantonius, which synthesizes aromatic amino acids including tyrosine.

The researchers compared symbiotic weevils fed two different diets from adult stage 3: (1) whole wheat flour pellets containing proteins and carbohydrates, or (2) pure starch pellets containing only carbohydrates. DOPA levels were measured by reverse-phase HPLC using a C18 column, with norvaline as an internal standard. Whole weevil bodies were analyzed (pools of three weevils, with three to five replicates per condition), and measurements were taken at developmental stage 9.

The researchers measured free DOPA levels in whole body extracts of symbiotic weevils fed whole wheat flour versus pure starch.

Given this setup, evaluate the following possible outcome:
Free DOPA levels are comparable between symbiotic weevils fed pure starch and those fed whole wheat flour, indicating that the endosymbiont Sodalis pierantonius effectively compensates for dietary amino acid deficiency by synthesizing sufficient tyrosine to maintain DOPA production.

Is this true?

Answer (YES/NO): NO